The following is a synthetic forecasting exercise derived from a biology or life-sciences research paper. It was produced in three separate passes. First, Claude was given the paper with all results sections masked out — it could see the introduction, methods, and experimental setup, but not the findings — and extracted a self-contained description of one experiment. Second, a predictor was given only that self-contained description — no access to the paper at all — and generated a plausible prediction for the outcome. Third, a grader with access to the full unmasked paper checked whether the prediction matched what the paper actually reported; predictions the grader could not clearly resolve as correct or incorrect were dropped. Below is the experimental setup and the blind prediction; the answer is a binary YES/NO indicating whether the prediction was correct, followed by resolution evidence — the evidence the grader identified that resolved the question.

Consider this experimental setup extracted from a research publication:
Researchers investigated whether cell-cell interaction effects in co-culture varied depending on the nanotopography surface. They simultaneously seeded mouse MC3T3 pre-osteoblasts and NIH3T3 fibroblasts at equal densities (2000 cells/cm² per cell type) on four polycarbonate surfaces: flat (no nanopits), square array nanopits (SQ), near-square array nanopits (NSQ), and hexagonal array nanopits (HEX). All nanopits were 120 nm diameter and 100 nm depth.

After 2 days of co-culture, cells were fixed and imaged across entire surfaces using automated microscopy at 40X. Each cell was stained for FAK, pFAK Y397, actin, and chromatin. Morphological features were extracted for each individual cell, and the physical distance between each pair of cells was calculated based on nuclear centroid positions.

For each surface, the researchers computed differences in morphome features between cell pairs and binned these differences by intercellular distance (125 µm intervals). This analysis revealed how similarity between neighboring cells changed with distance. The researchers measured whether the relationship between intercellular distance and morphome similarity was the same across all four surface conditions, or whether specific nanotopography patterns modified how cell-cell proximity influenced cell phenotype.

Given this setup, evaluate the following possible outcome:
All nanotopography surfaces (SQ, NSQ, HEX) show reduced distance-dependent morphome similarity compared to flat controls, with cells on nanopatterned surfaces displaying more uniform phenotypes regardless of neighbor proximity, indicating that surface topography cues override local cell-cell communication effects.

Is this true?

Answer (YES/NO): NO